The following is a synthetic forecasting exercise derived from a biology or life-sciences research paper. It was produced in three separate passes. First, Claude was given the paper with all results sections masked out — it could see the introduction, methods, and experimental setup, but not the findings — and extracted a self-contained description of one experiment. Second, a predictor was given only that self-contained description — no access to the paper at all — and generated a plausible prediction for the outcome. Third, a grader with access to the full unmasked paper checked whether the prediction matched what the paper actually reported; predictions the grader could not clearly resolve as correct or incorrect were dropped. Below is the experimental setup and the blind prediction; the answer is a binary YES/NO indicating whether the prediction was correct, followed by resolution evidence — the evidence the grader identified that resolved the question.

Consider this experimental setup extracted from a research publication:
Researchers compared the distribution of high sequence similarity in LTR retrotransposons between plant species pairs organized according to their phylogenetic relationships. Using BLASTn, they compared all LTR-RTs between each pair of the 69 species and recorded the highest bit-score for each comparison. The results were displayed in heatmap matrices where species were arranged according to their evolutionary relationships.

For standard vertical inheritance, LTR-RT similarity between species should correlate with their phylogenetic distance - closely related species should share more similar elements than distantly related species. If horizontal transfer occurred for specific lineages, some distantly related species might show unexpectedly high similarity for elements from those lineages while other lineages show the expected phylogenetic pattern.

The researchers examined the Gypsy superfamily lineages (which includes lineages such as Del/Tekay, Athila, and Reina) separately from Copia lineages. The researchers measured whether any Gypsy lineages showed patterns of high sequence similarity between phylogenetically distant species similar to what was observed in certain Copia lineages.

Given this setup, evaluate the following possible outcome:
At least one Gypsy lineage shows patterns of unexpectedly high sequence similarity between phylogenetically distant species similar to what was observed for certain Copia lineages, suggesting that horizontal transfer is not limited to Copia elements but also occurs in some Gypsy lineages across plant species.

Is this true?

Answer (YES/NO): NO